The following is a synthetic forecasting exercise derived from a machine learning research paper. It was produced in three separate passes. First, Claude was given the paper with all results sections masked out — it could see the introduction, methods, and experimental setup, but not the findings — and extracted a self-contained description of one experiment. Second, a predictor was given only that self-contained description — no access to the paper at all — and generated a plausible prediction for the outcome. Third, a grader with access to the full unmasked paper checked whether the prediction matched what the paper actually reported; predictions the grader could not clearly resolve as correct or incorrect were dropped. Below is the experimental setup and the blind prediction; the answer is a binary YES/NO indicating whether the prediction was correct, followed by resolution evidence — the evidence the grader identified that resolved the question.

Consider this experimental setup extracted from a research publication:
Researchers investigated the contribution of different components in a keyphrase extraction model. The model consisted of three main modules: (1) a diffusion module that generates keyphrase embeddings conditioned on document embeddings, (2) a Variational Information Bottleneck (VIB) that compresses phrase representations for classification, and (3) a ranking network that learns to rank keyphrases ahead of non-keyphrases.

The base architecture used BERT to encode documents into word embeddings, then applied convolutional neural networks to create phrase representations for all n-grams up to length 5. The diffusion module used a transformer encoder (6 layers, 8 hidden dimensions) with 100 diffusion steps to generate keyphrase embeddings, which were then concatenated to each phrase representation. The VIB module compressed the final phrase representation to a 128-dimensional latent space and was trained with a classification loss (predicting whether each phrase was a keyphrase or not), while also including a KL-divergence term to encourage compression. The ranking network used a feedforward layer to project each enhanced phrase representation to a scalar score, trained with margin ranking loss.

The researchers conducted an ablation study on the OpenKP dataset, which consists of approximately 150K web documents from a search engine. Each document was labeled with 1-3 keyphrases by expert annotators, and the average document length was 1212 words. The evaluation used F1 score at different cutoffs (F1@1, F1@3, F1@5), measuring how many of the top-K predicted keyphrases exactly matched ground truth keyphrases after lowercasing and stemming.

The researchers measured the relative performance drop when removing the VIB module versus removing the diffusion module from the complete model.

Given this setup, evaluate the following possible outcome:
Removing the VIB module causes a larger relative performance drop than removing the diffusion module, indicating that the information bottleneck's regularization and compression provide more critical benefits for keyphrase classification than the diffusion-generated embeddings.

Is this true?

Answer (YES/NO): YES